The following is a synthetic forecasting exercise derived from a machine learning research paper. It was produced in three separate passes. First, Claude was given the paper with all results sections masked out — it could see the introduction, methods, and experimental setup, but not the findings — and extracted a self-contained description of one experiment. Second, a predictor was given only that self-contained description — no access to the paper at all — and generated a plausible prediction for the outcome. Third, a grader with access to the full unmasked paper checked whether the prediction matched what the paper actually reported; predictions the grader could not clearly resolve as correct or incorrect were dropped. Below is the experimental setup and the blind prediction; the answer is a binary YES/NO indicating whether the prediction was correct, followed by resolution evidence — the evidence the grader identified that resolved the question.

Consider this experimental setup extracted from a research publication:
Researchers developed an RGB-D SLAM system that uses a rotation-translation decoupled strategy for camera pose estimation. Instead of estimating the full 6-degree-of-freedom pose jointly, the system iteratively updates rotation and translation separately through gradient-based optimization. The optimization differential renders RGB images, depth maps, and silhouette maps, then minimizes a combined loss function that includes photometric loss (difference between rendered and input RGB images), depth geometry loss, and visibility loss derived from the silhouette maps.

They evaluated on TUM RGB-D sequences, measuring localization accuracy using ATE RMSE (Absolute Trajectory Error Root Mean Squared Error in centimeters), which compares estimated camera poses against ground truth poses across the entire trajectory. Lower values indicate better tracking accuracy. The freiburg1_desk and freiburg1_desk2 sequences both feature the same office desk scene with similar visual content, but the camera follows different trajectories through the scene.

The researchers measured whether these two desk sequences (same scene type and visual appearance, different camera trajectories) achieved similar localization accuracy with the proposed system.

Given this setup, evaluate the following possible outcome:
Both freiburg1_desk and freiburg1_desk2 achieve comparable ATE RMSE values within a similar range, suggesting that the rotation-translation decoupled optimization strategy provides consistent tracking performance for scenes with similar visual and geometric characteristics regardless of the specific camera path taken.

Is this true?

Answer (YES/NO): NO